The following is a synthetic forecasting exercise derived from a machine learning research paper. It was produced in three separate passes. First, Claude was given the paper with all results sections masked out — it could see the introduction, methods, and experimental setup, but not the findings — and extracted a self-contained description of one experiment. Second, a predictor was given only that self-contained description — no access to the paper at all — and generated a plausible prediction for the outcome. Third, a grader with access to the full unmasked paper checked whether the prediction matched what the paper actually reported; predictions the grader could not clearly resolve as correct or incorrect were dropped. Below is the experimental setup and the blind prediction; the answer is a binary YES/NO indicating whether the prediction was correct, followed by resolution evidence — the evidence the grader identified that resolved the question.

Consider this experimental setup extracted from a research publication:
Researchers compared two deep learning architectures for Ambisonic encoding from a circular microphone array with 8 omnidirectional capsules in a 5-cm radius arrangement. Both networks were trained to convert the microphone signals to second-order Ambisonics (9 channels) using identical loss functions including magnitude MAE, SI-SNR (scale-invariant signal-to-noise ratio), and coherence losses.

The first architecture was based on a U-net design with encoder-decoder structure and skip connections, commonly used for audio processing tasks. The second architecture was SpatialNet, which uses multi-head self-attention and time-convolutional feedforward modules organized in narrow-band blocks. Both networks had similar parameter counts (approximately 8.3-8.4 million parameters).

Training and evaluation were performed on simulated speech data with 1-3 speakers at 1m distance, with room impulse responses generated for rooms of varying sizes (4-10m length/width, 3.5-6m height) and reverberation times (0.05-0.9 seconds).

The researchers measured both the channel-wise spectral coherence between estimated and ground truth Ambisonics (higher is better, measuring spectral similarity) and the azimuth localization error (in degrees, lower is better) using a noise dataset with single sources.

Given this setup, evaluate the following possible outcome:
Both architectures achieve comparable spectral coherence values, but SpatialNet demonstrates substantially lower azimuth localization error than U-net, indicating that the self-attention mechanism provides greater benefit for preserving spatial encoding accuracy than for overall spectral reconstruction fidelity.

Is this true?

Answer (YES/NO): NO